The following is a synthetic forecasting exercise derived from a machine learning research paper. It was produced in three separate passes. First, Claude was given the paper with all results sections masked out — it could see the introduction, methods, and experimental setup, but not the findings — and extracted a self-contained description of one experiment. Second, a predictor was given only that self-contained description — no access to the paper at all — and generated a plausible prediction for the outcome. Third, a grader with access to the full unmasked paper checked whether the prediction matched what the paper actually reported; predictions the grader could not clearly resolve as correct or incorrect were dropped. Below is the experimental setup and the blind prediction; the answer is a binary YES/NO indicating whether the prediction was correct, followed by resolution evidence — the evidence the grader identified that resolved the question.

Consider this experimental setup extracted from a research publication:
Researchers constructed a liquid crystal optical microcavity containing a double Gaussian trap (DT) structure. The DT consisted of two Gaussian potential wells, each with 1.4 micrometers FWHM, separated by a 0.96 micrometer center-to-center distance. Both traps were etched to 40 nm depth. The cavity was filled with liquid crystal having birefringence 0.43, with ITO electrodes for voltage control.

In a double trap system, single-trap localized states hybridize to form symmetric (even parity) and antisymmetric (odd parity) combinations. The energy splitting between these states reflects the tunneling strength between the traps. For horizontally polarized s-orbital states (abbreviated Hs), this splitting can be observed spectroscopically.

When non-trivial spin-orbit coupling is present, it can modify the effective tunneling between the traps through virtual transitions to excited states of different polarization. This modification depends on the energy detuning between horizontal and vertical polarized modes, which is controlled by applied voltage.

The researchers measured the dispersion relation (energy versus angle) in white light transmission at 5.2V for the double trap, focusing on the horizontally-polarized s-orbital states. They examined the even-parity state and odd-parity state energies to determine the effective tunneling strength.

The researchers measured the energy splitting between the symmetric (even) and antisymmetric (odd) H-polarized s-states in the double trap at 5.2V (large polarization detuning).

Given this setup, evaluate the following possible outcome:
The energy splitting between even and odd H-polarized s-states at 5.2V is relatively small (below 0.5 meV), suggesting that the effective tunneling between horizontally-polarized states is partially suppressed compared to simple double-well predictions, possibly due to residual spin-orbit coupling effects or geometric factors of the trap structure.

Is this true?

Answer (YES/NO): NO